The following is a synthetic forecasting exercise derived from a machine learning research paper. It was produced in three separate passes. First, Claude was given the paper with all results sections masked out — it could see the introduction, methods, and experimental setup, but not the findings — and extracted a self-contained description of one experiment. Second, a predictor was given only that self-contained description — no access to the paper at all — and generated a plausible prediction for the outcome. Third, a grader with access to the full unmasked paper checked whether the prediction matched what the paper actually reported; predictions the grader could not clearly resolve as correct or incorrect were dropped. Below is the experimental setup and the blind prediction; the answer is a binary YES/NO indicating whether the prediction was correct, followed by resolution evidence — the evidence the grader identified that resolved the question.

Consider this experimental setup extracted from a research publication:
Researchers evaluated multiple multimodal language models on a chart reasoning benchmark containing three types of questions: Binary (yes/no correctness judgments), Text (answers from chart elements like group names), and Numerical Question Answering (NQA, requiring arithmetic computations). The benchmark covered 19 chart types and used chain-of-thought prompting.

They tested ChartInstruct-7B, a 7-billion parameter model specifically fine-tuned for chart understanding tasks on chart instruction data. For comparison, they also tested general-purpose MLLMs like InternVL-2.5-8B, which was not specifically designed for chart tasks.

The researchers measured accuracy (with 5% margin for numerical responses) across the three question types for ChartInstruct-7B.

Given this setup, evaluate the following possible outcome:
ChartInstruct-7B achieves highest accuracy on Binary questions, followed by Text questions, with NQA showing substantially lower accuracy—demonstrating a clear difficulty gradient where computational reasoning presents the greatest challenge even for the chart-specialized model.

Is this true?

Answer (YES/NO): NO